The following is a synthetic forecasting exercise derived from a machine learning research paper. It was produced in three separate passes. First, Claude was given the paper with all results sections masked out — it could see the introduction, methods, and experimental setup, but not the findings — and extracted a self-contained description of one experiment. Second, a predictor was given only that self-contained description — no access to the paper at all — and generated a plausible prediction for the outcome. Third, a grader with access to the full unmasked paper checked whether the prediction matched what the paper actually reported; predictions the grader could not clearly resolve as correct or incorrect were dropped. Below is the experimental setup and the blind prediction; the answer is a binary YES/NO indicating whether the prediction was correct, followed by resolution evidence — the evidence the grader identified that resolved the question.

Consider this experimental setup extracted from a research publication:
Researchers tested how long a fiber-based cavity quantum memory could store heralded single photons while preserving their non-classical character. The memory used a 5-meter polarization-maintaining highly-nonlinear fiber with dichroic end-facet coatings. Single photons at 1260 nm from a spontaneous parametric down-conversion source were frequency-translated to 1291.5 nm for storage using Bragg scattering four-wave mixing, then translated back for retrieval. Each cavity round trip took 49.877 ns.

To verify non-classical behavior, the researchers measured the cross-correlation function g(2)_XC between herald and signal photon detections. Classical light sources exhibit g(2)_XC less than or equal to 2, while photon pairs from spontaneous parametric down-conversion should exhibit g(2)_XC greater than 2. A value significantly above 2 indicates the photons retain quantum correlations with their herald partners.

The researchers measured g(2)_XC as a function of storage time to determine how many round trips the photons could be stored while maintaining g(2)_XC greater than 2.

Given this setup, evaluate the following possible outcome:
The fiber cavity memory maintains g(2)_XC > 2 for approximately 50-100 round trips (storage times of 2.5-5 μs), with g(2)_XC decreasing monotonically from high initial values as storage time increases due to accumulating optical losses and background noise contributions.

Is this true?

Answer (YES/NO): YES